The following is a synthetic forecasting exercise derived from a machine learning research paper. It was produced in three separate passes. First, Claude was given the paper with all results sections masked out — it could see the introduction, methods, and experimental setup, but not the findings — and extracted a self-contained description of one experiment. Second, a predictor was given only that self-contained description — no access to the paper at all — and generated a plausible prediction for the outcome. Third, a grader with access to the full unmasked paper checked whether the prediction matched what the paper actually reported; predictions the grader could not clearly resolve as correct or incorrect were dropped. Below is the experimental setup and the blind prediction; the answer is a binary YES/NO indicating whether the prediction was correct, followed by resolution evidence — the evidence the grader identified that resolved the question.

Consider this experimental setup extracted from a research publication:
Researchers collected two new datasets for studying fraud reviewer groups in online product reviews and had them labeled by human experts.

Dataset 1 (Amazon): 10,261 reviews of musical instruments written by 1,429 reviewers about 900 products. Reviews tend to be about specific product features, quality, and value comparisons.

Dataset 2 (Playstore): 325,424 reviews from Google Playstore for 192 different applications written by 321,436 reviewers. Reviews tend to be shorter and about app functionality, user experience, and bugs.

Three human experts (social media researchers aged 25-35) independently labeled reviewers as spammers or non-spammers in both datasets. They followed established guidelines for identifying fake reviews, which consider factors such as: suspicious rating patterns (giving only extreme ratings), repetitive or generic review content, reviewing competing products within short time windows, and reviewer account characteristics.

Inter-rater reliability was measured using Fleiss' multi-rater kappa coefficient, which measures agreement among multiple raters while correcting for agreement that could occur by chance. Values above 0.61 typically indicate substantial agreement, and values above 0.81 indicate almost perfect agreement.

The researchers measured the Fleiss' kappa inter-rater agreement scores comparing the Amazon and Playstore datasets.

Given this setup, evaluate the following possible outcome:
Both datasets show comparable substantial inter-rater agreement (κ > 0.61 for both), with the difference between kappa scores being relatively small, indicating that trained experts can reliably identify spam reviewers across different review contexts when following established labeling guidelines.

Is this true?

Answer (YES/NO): YES